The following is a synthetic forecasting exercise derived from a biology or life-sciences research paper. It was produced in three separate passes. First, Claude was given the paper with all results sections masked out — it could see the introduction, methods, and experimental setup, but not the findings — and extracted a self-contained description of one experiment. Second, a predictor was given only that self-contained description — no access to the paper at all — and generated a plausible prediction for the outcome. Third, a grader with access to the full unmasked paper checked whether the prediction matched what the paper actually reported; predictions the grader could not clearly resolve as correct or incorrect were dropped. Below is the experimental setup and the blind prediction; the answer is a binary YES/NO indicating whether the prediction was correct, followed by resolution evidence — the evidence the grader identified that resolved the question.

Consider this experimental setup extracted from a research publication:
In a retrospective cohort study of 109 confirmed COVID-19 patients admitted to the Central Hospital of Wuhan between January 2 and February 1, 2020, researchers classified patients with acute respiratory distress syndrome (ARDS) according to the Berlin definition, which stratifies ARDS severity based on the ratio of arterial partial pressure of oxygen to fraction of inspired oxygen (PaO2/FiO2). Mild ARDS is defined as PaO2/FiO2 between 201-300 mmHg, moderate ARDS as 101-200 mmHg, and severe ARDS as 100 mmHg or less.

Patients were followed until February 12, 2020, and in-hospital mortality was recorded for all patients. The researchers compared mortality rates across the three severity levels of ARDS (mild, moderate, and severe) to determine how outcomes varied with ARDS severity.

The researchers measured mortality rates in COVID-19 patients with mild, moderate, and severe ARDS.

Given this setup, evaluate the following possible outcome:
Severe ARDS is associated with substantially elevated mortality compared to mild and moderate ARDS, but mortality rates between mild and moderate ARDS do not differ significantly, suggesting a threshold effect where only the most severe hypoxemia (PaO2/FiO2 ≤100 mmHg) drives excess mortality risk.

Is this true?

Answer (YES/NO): NO